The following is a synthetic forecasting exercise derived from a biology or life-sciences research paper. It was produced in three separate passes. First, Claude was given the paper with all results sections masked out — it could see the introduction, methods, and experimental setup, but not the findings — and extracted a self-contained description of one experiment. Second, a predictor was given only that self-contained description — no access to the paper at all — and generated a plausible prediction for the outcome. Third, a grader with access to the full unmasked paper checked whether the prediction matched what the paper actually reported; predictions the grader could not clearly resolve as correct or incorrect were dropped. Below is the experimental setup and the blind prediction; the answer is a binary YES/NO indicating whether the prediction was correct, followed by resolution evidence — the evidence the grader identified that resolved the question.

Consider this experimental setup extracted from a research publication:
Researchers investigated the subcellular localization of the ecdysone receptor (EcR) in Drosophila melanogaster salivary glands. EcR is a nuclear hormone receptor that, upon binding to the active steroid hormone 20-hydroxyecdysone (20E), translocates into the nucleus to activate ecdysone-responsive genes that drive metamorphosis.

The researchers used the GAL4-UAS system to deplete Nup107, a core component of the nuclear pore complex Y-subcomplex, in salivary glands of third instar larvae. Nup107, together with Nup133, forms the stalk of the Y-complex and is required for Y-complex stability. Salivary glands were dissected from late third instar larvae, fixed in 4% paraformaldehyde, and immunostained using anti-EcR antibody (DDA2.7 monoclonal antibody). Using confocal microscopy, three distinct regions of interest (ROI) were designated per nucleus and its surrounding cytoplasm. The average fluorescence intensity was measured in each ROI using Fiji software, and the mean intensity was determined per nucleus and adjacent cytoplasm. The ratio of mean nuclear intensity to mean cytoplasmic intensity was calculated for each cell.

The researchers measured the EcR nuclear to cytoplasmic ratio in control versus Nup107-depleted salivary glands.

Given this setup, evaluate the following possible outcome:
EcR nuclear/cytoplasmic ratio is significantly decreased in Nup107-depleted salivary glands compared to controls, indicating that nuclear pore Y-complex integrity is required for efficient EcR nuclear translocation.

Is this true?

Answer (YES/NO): NO